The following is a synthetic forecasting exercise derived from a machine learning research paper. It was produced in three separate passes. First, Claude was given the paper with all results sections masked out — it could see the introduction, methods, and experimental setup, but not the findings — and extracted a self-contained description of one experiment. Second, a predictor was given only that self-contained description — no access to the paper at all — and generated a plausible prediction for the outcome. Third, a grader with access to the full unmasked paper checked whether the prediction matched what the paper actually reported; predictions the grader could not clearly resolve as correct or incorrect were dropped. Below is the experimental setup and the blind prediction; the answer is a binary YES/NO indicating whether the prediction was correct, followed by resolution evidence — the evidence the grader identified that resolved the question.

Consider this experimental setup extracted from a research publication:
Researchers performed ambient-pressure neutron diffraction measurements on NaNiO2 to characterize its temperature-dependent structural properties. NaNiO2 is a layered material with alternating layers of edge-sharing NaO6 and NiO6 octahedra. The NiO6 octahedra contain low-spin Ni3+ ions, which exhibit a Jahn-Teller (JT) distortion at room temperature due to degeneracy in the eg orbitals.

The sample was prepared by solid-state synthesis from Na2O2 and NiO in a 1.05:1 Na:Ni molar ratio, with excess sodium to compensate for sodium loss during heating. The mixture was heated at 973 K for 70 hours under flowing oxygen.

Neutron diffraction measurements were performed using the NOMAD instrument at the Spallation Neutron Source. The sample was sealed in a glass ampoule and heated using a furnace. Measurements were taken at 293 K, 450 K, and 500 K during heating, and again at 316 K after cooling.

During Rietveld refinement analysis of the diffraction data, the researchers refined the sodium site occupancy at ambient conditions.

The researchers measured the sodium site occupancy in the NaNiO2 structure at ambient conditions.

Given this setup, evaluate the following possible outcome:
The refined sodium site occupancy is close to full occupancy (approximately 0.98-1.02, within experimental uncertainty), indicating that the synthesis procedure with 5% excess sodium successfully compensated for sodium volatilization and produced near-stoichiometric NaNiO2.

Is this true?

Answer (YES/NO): YES